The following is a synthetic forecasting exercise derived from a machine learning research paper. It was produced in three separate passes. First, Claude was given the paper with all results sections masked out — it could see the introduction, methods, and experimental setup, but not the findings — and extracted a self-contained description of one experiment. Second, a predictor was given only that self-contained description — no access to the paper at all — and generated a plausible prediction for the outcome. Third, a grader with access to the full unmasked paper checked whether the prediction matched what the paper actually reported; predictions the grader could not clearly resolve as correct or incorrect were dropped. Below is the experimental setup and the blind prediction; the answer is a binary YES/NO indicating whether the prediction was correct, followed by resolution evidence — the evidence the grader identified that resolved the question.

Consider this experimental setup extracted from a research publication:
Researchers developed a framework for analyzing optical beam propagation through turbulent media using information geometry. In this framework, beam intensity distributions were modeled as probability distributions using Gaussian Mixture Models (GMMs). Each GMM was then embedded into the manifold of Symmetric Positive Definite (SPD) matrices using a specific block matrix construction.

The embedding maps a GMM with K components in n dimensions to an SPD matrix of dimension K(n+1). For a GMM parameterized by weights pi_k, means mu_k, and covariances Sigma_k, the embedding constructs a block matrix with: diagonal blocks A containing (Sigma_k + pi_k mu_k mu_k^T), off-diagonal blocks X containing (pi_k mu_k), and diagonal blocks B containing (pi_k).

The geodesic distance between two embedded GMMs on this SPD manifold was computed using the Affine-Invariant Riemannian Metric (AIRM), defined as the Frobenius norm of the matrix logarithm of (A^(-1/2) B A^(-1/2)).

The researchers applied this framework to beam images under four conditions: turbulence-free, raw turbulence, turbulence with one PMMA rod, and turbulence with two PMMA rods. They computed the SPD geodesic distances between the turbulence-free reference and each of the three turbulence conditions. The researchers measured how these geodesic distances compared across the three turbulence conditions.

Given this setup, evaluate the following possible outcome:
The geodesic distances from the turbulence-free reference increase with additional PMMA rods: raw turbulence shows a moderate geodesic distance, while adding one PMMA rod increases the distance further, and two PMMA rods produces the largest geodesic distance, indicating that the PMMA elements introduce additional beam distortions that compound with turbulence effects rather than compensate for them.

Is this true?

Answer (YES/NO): NO